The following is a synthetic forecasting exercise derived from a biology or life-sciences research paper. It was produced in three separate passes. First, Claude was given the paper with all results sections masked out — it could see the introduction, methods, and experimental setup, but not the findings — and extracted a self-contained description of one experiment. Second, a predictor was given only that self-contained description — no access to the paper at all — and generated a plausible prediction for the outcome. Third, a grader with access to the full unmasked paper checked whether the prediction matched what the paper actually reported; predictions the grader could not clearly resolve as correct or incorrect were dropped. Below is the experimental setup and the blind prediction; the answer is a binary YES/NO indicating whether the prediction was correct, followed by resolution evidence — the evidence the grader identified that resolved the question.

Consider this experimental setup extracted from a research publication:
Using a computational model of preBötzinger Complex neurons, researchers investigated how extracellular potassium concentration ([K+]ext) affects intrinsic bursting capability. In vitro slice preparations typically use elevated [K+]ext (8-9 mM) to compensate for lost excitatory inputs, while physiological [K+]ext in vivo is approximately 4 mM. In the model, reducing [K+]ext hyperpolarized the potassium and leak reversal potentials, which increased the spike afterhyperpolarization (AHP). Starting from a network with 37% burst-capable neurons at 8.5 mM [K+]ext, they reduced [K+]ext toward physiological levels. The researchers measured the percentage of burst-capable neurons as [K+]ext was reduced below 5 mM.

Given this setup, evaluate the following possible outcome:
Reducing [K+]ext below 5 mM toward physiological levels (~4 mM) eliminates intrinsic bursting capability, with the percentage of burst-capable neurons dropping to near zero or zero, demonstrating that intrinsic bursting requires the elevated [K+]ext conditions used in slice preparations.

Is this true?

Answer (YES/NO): YES